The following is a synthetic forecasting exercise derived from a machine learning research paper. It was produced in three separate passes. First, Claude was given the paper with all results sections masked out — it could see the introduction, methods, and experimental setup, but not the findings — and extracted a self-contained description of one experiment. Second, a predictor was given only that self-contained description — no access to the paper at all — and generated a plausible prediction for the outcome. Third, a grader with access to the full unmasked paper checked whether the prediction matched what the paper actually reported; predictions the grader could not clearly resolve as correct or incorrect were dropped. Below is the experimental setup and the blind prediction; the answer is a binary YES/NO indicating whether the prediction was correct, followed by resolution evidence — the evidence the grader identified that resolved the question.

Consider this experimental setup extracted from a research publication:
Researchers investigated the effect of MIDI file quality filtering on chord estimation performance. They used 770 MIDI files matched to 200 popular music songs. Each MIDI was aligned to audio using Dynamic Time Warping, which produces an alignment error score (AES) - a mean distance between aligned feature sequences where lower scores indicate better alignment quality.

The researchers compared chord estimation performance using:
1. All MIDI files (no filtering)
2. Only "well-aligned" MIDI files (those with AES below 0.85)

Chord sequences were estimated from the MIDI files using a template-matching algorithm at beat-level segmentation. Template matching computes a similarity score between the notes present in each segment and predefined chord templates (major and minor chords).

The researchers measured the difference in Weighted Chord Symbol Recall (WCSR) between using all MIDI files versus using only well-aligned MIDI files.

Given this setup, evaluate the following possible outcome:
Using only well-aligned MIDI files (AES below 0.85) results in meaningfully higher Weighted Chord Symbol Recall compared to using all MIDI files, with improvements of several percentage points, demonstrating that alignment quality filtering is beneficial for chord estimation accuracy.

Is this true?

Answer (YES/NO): YES